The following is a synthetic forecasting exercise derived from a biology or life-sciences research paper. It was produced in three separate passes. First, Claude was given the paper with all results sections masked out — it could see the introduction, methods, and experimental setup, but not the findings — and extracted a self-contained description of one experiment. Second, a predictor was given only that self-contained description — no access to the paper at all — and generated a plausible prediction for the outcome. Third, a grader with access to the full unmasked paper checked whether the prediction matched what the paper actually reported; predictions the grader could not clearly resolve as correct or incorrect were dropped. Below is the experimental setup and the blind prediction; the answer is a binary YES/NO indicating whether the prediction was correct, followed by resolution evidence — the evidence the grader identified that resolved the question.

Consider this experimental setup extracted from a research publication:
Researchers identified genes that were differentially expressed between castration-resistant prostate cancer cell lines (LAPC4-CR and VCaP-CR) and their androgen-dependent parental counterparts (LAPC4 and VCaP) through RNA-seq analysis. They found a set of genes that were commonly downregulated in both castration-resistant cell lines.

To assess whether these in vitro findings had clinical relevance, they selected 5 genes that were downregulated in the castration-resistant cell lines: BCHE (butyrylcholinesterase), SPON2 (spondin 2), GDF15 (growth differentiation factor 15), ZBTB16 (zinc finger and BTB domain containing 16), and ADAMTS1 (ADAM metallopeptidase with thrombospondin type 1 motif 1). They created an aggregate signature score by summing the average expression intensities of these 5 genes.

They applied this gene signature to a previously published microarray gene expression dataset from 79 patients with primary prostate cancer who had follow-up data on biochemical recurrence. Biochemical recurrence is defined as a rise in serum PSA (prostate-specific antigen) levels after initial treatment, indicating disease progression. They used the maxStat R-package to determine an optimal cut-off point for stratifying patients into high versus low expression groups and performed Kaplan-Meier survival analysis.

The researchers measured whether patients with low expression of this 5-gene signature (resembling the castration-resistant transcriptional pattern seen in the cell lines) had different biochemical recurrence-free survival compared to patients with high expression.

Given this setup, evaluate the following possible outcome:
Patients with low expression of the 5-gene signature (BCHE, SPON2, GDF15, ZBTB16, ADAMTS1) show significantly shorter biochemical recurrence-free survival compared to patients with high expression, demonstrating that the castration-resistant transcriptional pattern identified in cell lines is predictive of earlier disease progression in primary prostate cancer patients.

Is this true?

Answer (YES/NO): YES